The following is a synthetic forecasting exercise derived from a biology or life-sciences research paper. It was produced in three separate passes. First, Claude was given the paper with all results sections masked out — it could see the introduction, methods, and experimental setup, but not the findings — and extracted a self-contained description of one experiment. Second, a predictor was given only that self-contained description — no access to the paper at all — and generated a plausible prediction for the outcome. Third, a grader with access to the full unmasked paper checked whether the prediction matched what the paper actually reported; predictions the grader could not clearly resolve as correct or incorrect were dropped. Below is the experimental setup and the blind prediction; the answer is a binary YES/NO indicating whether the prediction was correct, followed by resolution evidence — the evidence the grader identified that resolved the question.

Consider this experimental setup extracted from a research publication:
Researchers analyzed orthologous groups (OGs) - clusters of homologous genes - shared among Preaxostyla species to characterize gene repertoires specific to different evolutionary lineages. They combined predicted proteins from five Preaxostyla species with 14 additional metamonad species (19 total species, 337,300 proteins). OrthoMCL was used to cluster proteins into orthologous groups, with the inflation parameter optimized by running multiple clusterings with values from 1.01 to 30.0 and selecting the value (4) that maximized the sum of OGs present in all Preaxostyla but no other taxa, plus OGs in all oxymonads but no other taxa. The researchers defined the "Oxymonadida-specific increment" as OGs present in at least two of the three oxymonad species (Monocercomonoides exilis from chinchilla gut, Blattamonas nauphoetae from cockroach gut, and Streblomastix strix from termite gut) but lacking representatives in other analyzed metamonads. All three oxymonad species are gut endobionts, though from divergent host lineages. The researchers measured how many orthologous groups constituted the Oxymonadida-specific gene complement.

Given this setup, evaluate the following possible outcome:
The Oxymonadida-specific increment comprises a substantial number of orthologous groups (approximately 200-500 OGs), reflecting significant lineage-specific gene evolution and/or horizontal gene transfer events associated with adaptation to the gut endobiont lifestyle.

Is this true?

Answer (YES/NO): NO